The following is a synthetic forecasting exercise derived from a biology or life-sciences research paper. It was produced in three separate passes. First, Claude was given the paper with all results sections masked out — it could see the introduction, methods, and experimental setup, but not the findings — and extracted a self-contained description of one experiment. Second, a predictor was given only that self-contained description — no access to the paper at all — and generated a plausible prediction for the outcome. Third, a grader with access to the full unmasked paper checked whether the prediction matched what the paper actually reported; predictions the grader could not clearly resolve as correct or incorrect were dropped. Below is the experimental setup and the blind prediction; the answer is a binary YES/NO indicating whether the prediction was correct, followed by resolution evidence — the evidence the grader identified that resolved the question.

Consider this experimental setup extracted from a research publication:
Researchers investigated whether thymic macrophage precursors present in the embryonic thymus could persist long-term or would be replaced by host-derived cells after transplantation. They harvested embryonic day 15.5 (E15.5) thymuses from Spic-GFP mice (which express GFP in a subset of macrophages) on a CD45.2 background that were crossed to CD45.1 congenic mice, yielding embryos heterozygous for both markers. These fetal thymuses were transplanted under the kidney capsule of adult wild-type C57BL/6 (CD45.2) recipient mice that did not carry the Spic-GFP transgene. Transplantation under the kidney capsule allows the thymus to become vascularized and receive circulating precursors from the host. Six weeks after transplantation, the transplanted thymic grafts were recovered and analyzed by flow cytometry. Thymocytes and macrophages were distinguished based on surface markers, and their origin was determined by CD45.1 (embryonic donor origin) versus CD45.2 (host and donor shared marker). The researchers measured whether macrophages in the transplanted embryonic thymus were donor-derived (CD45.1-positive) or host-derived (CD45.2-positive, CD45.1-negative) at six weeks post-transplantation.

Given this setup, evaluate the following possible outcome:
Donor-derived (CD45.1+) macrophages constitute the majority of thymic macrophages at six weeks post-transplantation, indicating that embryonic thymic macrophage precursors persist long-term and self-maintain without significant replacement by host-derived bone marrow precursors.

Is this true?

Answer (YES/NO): NO